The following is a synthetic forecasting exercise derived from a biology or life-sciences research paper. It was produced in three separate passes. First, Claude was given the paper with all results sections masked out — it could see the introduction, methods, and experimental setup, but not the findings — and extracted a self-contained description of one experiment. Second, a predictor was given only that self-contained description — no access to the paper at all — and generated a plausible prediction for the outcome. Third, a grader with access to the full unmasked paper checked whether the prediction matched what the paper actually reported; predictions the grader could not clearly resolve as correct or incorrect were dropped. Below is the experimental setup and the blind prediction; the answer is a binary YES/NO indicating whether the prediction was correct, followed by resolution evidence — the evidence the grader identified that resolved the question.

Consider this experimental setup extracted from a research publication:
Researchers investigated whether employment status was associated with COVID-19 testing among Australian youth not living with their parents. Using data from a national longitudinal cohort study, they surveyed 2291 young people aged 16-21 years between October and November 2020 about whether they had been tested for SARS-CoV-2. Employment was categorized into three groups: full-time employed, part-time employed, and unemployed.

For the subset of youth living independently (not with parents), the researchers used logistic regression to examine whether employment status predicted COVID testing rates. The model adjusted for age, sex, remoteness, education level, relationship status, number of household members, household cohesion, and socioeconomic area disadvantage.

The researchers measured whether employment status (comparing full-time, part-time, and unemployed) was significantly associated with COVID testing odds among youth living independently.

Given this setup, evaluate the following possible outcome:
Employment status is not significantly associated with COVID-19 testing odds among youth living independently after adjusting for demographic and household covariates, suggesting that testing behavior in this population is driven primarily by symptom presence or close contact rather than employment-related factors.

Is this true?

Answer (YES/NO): YES